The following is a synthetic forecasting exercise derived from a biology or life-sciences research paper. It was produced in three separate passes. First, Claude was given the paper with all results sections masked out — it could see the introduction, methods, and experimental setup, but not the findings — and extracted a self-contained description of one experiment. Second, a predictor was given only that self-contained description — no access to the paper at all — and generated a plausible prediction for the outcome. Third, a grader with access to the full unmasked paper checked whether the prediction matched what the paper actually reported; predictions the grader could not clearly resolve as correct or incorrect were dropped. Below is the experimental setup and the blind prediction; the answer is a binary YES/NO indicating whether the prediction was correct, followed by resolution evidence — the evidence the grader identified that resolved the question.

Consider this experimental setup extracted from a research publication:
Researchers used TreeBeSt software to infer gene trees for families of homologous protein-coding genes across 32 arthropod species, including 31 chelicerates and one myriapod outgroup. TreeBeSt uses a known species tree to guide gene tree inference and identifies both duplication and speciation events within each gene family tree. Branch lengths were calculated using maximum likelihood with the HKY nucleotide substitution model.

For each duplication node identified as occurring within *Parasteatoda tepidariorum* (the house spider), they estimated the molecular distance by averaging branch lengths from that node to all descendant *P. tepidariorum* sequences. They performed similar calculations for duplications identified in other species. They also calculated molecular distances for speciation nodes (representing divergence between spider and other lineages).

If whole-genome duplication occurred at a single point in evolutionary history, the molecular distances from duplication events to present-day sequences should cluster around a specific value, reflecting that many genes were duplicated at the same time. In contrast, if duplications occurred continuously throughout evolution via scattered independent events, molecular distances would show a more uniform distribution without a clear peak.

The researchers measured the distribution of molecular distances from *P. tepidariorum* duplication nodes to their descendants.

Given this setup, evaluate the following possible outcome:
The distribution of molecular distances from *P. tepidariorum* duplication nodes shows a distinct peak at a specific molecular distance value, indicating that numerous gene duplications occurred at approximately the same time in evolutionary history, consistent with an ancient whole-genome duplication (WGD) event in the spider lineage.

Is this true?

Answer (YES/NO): NO